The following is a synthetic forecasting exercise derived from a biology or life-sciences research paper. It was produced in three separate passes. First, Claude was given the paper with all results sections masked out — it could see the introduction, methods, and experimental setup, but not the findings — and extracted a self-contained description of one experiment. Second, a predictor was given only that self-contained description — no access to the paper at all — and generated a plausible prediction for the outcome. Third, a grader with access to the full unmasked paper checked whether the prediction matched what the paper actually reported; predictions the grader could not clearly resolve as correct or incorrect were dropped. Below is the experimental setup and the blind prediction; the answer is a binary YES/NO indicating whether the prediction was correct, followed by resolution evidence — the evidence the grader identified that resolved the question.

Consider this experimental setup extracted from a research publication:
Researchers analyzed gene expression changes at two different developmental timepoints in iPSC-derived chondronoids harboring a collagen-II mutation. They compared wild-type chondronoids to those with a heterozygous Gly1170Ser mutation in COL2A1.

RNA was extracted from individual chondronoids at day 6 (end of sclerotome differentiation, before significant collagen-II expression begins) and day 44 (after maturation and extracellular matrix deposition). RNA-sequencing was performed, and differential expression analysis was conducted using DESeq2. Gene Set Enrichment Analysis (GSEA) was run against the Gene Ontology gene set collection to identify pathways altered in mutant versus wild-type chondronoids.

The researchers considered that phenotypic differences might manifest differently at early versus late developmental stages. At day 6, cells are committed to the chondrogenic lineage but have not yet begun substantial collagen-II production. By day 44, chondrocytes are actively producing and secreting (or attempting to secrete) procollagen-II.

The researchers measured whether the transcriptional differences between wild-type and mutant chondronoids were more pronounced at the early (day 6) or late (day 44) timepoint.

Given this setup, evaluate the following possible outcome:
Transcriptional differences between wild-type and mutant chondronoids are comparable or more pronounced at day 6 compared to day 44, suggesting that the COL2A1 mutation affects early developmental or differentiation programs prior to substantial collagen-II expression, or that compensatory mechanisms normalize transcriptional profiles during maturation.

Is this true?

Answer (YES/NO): NO